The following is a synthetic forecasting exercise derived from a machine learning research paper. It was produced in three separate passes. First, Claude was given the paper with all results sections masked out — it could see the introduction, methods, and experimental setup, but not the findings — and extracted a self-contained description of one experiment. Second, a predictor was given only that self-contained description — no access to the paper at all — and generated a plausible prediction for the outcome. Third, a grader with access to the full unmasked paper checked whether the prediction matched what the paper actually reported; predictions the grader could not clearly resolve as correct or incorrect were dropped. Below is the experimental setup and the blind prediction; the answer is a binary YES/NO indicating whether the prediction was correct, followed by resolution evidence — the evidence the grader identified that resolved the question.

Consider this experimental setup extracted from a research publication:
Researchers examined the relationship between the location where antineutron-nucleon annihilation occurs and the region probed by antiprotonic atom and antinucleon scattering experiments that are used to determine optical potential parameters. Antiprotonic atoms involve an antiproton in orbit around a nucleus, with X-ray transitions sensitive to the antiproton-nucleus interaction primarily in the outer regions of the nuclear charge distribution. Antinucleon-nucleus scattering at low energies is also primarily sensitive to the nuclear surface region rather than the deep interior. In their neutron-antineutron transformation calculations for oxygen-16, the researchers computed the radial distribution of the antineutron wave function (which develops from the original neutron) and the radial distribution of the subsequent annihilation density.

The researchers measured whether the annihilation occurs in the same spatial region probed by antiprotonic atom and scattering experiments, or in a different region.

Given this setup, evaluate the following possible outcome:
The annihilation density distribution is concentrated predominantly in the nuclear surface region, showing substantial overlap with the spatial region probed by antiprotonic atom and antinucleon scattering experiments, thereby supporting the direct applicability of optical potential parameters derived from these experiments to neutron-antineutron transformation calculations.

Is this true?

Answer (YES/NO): YES